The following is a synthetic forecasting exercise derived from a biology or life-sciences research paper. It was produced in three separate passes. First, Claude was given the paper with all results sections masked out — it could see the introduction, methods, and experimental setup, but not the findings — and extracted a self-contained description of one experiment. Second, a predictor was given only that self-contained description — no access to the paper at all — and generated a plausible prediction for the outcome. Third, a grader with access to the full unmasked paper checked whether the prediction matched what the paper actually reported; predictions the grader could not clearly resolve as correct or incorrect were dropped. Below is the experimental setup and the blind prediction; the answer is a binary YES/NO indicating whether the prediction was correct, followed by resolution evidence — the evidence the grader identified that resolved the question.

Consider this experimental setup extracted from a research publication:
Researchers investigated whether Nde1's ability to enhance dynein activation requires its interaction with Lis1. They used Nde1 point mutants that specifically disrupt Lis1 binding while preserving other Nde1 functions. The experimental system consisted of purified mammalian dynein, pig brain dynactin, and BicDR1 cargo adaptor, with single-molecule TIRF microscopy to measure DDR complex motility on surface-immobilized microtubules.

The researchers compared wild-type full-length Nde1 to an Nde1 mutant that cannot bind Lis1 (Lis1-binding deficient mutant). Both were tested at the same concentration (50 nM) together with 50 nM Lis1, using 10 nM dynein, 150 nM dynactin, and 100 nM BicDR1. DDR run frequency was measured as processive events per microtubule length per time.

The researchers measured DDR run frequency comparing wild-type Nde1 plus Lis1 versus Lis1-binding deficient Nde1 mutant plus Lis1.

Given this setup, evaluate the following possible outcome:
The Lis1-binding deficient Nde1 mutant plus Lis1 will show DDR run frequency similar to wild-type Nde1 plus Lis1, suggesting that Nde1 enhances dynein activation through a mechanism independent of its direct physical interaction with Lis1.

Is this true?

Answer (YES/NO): NO